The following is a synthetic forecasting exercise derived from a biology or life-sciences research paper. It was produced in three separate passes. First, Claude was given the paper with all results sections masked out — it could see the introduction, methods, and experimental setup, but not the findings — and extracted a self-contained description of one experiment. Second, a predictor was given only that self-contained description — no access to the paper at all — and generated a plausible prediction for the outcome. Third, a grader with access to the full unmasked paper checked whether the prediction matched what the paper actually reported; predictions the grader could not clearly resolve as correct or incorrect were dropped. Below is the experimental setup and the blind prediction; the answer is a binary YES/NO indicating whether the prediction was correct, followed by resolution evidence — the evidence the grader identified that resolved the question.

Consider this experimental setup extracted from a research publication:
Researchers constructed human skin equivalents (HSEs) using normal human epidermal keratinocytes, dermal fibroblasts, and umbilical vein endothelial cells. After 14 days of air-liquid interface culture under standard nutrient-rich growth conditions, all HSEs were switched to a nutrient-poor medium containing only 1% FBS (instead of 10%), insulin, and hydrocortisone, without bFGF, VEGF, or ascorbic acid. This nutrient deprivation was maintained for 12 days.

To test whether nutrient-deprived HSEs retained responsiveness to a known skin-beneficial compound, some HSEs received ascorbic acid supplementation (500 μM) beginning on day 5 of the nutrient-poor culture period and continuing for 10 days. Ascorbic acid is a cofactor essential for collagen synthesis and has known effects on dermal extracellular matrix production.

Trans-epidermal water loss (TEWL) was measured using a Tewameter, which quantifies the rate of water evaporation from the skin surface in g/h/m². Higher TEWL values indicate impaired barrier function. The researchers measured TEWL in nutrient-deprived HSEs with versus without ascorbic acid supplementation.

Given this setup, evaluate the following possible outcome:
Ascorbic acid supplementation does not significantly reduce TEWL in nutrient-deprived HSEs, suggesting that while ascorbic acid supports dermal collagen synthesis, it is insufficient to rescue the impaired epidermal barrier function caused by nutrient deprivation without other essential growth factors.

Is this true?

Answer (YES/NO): NO